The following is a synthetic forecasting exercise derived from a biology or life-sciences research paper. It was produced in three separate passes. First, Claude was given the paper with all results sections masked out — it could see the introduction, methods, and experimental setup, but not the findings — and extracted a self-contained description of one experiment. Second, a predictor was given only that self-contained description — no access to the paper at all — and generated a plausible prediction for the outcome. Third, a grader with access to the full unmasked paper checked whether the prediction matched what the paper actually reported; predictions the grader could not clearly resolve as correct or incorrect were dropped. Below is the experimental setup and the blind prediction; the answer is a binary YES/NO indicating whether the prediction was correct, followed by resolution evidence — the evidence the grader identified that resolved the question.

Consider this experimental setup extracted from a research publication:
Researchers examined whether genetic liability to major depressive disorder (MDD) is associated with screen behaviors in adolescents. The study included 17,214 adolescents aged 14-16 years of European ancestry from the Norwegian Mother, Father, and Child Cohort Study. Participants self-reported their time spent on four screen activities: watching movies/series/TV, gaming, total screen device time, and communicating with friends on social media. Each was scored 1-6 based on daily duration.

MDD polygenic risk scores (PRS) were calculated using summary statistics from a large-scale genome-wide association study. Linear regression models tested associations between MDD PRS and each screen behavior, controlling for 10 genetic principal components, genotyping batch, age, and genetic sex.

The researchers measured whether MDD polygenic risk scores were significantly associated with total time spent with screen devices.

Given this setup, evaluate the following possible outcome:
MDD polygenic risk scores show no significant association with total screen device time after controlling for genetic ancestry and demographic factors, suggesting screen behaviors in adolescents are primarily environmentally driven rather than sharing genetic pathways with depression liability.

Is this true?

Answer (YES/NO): NO